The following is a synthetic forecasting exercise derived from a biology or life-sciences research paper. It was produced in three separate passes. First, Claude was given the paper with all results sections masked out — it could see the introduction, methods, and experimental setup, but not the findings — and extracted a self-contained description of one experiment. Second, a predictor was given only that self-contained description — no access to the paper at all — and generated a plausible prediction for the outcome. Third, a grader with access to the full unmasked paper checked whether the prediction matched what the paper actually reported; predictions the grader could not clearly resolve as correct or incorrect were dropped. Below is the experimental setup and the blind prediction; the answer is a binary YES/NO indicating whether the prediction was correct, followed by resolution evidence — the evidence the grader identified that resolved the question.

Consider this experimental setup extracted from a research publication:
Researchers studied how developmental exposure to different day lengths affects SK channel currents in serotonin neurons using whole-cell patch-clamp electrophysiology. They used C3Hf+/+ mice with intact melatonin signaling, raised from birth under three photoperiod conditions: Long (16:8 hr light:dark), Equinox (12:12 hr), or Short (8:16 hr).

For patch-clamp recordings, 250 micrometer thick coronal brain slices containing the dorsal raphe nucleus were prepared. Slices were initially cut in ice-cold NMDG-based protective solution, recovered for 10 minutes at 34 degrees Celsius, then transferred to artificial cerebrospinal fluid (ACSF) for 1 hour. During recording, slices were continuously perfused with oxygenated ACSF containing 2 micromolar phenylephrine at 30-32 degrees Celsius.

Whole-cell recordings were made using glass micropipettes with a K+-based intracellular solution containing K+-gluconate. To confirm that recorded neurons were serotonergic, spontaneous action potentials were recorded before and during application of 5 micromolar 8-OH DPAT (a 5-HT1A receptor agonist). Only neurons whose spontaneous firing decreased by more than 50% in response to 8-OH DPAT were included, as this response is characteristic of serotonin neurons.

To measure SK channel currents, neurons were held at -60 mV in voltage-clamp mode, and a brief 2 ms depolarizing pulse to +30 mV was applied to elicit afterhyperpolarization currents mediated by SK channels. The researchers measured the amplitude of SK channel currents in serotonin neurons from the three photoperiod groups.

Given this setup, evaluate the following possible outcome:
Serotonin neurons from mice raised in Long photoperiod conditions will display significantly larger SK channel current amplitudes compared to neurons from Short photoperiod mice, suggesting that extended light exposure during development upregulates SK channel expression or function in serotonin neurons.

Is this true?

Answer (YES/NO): NO